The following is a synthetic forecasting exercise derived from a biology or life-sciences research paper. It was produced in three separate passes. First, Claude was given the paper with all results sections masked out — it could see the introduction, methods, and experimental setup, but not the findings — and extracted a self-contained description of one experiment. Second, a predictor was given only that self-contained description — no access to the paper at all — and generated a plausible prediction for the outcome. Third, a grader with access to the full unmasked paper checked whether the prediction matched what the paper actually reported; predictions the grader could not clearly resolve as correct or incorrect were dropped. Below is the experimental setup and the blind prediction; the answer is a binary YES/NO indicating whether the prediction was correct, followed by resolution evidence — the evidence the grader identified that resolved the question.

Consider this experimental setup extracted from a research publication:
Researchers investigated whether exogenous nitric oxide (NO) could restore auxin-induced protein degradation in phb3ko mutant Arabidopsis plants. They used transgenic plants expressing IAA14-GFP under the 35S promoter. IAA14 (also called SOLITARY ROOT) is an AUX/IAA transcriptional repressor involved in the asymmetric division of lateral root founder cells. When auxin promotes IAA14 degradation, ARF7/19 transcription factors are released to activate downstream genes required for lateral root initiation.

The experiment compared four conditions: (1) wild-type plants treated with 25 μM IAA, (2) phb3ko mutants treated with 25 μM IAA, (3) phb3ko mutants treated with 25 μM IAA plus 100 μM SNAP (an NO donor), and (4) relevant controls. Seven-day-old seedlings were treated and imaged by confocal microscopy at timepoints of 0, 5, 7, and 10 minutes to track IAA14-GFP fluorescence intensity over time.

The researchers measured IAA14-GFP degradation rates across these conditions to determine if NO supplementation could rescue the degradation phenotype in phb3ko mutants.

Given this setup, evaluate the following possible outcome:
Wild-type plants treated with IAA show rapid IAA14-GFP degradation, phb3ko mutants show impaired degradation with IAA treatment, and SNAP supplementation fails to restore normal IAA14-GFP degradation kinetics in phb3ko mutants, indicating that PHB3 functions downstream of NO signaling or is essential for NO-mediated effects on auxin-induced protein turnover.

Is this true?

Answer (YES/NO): NO